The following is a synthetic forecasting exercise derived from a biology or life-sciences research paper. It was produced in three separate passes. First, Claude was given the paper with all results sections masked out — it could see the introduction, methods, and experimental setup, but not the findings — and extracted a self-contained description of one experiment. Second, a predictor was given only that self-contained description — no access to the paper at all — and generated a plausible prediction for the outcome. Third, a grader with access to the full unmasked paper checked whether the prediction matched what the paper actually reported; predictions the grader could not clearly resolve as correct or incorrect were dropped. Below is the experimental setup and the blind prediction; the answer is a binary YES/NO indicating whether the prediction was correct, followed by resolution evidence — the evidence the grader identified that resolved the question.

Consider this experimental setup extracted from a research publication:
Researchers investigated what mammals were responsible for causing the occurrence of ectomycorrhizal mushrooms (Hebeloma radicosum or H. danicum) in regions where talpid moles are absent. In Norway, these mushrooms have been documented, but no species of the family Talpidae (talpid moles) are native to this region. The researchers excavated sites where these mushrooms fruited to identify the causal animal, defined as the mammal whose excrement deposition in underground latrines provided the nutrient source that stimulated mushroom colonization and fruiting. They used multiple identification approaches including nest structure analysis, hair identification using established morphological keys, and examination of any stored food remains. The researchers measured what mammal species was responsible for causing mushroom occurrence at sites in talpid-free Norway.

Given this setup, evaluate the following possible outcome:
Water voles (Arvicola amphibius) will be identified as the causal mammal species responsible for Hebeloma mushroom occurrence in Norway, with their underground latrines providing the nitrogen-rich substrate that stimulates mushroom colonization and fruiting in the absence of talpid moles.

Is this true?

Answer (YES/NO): NO